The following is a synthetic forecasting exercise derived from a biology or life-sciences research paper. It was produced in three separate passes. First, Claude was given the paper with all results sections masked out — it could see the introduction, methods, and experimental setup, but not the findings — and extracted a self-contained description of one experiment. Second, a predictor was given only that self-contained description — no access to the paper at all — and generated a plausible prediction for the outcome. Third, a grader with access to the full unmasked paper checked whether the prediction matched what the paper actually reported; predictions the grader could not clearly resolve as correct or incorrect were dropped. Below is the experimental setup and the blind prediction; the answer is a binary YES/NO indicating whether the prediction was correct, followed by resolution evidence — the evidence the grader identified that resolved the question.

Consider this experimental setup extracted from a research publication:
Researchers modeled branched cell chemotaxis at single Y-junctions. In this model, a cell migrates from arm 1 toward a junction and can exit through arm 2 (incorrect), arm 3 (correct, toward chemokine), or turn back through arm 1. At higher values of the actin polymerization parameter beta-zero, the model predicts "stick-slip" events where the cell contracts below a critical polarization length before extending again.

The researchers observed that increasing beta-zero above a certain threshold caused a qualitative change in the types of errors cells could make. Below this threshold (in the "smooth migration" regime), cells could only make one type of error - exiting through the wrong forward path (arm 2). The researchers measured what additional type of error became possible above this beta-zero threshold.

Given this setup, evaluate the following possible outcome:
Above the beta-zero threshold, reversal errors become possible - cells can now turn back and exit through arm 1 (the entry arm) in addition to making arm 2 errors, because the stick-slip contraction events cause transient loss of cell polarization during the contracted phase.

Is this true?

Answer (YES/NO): YES